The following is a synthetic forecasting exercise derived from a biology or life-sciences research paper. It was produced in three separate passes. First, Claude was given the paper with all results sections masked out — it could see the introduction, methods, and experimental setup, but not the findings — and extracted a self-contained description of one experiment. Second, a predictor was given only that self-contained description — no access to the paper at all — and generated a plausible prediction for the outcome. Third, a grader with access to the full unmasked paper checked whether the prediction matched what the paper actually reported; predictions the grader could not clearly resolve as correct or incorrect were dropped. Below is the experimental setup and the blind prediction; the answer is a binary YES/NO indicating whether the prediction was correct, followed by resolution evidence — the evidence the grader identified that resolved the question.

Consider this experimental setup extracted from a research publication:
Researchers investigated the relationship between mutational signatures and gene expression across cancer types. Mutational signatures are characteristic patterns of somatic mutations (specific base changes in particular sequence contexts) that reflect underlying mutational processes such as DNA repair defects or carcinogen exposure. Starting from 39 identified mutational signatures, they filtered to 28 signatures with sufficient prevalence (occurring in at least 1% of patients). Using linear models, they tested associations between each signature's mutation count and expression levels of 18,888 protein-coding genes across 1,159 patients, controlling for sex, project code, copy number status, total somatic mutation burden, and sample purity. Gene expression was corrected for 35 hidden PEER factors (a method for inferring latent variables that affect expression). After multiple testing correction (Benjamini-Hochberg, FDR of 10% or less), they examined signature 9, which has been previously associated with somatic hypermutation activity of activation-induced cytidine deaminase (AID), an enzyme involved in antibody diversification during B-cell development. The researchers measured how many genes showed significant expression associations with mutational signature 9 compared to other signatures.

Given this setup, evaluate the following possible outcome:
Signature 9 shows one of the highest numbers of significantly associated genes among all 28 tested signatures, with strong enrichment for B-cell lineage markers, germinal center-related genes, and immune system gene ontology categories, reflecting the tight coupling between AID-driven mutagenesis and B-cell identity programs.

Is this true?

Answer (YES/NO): YES